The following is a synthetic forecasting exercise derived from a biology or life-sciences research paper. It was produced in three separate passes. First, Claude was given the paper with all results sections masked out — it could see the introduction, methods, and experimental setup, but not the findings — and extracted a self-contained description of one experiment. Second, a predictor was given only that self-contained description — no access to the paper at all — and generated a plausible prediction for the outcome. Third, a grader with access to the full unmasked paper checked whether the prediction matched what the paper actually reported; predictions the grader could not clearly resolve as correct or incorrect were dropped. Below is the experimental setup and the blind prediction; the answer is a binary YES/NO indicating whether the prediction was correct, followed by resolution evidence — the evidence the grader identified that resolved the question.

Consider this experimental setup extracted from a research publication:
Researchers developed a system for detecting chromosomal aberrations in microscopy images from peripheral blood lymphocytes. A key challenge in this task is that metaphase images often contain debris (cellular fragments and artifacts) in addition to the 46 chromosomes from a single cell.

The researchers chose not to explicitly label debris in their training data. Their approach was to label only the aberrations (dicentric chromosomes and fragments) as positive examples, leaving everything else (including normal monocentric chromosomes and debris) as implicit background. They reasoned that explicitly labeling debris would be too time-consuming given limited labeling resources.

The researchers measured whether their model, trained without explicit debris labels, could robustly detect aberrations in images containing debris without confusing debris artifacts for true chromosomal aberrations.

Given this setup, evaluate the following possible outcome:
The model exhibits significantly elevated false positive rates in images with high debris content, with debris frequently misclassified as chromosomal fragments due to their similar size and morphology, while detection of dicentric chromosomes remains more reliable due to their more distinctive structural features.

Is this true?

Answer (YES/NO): NO